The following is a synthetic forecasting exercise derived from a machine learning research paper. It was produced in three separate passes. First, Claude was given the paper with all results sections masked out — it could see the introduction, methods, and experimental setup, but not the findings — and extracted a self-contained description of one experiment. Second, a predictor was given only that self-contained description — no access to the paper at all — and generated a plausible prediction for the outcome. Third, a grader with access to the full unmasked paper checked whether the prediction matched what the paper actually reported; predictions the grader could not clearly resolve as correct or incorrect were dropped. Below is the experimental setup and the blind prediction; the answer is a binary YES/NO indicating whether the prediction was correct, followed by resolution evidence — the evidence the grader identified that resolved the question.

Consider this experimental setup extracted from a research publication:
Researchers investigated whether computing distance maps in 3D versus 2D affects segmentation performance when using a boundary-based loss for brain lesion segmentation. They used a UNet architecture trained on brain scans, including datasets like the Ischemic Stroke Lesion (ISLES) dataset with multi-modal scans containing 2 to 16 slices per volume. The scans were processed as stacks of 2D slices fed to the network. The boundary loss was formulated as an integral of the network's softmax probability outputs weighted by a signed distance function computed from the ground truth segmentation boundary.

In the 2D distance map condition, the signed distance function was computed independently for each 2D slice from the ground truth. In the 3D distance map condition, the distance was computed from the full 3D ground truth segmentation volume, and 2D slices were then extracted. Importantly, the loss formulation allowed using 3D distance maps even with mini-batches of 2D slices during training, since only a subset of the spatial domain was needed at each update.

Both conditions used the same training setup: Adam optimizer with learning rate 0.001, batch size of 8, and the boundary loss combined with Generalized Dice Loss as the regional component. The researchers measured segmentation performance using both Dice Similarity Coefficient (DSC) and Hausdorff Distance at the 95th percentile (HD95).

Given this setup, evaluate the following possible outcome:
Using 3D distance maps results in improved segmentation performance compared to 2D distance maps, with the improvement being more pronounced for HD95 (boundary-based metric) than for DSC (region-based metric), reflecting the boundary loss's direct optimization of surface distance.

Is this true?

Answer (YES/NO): YES